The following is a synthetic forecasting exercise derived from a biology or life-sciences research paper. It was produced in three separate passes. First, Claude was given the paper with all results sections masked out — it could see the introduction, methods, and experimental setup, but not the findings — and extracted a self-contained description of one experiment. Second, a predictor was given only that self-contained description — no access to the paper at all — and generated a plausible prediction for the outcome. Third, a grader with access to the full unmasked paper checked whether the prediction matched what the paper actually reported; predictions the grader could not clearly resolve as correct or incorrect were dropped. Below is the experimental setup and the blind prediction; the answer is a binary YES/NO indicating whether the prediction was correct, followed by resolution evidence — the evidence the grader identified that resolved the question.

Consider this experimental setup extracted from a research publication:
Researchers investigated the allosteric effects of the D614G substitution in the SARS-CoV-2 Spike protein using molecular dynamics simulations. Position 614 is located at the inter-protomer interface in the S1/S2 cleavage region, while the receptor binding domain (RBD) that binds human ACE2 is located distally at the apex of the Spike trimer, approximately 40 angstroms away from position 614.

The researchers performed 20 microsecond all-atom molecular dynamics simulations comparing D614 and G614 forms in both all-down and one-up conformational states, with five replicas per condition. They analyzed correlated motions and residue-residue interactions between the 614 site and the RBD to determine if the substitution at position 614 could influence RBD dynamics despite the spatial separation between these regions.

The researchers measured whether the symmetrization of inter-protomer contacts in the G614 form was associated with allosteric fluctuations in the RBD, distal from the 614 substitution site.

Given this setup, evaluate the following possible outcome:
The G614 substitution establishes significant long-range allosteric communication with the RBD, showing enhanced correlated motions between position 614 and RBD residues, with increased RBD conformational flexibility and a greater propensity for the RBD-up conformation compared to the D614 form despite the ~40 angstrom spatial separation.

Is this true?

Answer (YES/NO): NO